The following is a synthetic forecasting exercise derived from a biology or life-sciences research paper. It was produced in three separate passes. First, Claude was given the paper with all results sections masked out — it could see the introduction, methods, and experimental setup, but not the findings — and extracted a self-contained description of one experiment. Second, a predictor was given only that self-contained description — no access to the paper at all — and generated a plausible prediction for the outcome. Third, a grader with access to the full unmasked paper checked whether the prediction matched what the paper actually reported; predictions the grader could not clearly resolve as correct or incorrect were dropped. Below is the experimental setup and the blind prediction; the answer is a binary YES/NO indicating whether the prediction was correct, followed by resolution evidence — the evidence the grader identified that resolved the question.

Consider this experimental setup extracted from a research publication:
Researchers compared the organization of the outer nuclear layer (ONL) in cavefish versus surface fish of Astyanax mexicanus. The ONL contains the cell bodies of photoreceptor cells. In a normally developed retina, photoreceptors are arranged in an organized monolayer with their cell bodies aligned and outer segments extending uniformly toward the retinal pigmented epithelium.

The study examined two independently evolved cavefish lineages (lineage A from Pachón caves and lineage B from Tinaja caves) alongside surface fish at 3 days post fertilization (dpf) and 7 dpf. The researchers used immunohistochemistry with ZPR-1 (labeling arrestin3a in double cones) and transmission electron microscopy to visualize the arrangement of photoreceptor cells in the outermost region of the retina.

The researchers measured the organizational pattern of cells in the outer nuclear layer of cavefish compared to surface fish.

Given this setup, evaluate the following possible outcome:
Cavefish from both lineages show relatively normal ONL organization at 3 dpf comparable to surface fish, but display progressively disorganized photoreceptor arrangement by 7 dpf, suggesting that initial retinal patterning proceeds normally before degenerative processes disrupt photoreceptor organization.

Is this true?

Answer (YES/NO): NO